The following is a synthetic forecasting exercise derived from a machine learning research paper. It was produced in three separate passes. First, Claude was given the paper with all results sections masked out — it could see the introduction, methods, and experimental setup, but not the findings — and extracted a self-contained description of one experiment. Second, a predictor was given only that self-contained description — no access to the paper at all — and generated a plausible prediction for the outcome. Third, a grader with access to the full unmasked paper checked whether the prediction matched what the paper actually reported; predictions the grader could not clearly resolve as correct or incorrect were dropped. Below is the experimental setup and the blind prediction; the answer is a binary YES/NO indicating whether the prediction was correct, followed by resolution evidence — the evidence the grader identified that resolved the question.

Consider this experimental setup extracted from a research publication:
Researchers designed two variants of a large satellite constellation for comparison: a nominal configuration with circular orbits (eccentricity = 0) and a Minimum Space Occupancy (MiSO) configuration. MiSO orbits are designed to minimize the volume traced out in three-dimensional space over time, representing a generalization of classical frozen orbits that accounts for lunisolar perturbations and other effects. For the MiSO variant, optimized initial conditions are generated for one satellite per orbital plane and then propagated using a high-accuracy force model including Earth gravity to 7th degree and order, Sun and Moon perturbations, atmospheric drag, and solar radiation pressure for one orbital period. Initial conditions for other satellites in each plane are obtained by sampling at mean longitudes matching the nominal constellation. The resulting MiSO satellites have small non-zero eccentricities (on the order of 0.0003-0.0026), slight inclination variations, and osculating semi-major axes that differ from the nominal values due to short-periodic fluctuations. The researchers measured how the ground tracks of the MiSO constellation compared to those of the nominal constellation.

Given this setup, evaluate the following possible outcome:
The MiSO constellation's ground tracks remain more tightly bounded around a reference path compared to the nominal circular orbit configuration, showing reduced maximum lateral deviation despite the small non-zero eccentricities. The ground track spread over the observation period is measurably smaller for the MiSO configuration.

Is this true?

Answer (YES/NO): NO